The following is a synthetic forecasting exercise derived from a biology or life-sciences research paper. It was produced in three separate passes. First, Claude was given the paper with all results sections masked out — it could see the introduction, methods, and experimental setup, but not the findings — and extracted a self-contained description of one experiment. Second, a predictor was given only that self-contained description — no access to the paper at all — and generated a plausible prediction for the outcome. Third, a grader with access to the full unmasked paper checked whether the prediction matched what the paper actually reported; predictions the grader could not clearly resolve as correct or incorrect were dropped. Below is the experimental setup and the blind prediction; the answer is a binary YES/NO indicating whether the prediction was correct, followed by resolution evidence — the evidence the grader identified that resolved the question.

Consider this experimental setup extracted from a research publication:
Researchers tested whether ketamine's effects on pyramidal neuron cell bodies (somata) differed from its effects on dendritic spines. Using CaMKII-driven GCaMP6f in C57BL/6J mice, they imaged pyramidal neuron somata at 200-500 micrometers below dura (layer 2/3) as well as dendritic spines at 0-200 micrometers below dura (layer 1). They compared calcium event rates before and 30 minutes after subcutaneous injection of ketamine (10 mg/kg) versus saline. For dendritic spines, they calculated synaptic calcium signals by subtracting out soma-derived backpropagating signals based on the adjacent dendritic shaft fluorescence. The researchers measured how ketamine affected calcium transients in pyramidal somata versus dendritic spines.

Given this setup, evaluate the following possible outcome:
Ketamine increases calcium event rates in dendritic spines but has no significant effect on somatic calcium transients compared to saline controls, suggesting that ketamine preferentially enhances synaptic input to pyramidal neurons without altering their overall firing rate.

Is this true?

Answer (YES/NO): NO